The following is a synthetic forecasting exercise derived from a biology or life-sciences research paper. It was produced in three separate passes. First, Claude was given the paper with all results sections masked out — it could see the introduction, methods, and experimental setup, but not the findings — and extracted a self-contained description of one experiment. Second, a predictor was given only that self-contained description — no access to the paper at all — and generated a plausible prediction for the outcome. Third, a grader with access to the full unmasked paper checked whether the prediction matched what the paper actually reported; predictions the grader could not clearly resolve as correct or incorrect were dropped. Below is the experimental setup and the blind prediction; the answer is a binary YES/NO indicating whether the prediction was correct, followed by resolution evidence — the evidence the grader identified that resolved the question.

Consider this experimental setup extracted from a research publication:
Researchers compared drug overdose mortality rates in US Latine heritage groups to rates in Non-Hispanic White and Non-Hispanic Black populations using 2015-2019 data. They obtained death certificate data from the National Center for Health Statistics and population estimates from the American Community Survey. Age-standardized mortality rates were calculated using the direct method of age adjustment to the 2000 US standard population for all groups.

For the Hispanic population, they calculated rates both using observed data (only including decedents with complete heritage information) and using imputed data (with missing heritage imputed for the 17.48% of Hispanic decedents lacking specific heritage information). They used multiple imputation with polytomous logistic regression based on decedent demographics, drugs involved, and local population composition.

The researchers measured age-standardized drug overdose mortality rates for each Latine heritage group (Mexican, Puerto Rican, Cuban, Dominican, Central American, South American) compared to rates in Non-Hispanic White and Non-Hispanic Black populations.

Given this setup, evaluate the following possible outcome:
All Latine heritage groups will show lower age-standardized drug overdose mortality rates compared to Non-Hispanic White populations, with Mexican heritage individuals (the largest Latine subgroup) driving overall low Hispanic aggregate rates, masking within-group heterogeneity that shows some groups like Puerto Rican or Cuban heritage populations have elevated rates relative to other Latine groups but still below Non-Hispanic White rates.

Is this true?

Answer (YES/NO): NO